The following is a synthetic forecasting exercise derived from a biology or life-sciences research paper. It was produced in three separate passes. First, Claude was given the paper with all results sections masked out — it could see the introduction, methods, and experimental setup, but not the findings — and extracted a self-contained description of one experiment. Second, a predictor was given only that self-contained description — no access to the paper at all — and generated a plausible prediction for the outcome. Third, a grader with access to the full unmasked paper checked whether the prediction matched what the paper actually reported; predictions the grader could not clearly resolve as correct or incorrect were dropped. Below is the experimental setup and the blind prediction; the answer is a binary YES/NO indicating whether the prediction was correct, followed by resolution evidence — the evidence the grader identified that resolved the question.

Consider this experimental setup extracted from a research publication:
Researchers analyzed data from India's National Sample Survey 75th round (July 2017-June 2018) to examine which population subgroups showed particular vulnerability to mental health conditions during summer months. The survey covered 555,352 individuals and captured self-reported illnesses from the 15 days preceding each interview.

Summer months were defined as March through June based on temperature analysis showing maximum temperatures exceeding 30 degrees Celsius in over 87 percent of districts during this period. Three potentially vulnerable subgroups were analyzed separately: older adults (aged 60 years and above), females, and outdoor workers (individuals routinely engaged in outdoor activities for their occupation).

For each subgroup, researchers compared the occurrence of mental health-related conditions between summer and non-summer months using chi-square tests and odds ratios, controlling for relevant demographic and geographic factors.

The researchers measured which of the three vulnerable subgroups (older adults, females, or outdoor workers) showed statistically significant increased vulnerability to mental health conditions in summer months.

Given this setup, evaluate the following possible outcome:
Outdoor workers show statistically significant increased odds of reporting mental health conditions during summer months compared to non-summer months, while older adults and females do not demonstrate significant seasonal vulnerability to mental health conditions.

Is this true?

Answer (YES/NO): NO